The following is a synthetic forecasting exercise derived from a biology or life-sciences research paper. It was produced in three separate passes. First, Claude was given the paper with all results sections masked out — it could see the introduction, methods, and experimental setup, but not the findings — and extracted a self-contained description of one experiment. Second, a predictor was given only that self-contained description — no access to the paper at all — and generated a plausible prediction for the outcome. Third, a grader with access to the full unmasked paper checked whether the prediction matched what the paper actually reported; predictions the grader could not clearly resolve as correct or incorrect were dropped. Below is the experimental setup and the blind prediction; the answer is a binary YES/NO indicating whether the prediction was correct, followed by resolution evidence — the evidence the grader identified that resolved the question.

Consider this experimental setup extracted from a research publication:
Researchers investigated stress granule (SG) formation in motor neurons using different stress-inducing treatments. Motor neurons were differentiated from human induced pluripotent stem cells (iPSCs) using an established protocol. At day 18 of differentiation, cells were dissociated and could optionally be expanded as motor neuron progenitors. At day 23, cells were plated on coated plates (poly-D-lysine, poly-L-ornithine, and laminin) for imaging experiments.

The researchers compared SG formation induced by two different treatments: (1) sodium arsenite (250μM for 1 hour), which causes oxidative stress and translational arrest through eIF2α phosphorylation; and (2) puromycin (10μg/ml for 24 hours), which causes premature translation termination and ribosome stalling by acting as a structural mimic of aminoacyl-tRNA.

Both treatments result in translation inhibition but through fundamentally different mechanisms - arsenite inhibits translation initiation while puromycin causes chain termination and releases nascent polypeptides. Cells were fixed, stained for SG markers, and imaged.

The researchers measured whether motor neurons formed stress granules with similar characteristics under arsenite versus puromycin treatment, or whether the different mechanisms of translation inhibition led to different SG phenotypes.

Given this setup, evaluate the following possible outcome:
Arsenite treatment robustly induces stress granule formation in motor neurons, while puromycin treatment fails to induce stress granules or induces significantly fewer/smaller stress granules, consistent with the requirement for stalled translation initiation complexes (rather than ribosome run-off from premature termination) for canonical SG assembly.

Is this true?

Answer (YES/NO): NO